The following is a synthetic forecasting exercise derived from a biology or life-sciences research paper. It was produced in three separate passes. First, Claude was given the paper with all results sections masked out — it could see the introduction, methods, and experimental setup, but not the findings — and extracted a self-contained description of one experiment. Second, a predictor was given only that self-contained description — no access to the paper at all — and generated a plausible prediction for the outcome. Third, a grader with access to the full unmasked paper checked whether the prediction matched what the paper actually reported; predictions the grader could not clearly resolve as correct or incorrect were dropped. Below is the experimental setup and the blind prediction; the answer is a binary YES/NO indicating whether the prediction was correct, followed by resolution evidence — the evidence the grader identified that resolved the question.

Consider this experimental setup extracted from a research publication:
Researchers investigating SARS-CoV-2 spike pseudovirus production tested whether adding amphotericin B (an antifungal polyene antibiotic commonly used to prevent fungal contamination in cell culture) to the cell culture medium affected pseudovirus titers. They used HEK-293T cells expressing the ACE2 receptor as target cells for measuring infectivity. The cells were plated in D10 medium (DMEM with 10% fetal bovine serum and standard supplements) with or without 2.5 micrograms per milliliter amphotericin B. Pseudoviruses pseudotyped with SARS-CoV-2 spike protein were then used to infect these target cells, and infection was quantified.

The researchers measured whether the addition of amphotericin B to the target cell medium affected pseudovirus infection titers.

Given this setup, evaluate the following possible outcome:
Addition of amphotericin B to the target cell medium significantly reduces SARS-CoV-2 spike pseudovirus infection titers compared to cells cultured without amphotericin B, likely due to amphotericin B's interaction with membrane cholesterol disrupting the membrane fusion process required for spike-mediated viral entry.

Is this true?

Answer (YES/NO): NO